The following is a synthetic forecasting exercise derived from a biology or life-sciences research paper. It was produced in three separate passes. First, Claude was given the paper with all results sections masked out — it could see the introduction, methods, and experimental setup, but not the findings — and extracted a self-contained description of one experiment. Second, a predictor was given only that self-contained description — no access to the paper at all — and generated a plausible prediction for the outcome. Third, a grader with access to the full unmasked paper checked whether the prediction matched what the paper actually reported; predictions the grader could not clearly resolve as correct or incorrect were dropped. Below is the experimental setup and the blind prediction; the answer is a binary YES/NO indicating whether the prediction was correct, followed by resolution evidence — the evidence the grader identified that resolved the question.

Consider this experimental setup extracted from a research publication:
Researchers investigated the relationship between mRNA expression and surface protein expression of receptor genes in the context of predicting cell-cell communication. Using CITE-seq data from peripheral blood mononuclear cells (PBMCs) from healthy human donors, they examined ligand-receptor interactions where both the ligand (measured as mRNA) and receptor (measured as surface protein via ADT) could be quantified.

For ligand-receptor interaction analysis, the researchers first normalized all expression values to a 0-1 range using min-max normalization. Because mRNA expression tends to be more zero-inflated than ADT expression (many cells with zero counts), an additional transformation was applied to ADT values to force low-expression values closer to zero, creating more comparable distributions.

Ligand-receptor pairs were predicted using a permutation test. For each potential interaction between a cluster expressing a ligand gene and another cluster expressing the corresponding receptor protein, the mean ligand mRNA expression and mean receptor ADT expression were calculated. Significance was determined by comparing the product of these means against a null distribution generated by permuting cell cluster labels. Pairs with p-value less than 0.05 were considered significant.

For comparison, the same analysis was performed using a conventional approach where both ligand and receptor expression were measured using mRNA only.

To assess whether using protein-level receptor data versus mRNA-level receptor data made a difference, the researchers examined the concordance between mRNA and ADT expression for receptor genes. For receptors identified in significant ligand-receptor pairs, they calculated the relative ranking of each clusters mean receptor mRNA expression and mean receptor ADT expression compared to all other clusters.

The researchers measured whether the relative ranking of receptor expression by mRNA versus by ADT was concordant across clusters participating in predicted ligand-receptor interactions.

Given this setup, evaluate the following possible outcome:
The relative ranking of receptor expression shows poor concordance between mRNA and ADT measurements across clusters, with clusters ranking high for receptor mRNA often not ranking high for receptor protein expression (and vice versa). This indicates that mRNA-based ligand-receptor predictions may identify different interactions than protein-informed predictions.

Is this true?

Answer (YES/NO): NO